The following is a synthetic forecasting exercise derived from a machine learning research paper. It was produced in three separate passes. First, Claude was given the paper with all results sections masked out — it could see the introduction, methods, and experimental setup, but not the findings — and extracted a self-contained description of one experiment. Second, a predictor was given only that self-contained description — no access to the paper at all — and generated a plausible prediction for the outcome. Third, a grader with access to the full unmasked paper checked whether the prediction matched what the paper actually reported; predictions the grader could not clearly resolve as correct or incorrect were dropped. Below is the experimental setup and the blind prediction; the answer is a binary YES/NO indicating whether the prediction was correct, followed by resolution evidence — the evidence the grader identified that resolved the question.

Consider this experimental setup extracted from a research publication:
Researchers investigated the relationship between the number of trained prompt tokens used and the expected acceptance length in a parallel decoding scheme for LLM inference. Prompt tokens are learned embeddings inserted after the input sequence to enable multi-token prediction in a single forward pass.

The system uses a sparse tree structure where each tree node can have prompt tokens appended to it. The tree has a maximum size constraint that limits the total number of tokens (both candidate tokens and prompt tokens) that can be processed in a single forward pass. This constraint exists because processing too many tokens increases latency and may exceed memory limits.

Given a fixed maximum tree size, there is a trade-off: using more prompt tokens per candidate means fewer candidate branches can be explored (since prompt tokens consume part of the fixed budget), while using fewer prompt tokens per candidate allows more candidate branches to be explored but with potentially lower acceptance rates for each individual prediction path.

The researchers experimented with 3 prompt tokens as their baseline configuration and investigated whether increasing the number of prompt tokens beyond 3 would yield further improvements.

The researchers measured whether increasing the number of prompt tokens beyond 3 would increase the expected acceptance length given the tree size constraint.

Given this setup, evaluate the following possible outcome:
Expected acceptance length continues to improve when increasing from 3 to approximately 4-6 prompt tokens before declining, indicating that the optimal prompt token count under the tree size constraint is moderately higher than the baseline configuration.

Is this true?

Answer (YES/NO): NO